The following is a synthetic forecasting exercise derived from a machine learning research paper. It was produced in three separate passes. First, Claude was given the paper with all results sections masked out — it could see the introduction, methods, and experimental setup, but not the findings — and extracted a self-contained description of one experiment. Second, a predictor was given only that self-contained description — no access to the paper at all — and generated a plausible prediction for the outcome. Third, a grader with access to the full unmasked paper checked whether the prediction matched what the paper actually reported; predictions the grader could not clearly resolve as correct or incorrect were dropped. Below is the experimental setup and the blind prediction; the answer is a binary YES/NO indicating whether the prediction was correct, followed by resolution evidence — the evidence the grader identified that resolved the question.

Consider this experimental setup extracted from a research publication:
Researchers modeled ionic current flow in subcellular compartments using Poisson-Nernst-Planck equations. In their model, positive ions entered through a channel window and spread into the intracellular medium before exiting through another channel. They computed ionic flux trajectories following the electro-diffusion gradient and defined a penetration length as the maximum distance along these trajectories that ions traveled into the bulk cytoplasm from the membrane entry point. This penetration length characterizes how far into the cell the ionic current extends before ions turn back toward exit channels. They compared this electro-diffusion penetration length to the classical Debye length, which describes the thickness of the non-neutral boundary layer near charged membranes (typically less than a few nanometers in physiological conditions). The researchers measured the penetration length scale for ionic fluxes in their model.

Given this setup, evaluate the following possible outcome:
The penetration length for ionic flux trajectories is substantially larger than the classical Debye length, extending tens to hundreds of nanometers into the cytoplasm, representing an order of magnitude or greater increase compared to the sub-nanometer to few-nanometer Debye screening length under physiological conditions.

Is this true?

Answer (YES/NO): YES